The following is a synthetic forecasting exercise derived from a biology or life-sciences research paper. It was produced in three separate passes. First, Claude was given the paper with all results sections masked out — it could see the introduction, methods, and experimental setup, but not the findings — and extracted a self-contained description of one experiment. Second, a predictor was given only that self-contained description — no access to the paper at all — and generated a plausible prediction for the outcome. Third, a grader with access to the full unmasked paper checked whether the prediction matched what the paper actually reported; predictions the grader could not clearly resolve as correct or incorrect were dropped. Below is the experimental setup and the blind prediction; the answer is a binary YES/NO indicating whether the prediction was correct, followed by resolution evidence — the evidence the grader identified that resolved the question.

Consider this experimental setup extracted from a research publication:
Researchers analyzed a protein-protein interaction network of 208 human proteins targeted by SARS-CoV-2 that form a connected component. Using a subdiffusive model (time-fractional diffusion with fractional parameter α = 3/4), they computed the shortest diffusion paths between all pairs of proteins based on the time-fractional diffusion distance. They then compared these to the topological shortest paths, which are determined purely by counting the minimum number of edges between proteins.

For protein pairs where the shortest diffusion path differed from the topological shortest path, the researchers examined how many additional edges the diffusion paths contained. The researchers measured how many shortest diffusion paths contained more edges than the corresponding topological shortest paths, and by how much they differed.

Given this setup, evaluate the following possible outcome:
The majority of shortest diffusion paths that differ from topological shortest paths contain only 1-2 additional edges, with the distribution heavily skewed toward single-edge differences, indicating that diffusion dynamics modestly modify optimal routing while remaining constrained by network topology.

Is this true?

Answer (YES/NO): YES